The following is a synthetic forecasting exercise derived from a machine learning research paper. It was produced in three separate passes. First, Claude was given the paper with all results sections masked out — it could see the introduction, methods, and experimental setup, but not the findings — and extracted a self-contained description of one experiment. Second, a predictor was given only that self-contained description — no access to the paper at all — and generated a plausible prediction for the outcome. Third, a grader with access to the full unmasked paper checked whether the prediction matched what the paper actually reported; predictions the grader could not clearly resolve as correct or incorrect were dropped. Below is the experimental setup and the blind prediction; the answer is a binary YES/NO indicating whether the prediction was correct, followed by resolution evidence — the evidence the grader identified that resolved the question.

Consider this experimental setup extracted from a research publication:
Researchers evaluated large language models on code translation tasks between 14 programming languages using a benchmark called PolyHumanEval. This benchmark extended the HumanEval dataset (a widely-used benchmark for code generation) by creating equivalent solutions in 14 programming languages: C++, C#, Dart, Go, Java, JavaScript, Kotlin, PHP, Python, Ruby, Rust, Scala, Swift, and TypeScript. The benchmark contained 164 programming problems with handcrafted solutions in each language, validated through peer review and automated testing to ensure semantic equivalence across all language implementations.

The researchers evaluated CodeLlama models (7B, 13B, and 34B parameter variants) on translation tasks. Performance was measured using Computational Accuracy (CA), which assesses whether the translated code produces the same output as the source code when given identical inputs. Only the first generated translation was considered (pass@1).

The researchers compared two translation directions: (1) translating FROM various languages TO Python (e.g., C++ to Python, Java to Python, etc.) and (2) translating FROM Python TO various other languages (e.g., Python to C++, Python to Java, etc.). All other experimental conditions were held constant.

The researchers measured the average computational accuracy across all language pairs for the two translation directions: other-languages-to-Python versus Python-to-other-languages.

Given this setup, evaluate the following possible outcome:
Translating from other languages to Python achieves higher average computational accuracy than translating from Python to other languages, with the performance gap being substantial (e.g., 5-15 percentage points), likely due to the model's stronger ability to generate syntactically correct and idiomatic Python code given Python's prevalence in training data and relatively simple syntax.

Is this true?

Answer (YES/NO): YES